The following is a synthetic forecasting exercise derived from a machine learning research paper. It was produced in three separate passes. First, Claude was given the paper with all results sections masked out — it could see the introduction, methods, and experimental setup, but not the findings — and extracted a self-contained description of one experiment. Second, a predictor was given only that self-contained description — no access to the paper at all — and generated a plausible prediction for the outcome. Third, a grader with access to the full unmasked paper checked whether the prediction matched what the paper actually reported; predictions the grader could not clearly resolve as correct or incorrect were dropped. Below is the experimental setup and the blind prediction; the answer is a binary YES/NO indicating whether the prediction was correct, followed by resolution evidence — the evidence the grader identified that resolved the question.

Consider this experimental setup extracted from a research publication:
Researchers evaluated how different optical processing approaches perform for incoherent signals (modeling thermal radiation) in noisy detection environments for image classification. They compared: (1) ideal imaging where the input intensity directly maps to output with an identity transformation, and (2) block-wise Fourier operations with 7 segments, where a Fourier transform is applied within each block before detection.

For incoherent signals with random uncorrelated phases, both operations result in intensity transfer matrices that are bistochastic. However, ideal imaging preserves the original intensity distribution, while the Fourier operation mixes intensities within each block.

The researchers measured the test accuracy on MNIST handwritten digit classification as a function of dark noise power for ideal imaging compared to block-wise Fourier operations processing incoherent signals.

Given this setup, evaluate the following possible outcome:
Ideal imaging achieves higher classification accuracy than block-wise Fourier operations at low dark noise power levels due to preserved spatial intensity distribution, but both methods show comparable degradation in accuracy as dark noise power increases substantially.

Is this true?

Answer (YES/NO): NO